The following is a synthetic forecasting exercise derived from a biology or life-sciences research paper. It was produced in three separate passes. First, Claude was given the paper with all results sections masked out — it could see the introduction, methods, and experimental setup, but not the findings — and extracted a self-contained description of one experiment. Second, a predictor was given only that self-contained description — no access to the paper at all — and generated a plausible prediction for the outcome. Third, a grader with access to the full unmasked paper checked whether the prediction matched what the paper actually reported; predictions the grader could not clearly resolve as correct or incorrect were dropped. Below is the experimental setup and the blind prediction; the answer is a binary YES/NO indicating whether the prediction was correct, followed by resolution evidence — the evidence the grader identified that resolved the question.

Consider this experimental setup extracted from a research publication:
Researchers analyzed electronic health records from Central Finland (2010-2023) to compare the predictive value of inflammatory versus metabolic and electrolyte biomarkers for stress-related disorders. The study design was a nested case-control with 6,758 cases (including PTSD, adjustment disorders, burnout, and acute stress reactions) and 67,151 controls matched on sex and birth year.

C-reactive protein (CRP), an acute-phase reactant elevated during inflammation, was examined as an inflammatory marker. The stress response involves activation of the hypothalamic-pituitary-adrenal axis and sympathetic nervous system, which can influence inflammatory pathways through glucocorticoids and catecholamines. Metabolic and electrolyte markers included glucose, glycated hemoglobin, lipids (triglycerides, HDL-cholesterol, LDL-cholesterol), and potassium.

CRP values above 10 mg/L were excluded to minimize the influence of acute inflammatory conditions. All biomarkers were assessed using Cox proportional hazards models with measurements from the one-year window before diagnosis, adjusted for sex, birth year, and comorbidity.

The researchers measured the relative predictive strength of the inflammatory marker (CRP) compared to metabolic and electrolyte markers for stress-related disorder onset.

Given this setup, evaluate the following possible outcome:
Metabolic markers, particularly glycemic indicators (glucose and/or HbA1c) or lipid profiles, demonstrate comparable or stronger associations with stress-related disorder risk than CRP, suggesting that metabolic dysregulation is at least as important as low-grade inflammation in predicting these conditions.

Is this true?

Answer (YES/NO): YES